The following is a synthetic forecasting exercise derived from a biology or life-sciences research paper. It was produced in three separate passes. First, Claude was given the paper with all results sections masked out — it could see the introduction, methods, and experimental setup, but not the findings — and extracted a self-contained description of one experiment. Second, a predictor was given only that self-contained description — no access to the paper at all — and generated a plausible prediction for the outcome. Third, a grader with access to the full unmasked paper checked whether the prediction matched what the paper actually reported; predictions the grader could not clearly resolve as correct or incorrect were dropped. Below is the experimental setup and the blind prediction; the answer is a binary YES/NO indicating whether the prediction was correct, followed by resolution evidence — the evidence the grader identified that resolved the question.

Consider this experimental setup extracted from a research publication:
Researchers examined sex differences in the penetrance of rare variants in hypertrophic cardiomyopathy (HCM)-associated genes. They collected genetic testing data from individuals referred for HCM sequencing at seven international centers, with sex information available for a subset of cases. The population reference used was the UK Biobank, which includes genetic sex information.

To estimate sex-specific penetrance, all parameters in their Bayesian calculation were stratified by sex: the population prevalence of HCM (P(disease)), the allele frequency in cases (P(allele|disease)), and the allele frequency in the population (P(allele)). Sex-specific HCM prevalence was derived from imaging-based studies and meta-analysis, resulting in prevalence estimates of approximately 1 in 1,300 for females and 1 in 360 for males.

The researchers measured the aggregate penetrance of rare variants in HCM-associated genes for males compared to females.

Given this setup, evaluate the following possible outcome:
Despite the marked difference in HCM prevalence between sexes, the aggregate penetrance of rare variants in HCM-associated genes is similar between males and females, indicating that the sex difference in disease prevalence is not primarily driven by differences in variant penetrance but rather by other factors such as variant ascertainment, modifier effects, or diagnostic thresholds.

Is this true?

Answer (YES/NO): NO